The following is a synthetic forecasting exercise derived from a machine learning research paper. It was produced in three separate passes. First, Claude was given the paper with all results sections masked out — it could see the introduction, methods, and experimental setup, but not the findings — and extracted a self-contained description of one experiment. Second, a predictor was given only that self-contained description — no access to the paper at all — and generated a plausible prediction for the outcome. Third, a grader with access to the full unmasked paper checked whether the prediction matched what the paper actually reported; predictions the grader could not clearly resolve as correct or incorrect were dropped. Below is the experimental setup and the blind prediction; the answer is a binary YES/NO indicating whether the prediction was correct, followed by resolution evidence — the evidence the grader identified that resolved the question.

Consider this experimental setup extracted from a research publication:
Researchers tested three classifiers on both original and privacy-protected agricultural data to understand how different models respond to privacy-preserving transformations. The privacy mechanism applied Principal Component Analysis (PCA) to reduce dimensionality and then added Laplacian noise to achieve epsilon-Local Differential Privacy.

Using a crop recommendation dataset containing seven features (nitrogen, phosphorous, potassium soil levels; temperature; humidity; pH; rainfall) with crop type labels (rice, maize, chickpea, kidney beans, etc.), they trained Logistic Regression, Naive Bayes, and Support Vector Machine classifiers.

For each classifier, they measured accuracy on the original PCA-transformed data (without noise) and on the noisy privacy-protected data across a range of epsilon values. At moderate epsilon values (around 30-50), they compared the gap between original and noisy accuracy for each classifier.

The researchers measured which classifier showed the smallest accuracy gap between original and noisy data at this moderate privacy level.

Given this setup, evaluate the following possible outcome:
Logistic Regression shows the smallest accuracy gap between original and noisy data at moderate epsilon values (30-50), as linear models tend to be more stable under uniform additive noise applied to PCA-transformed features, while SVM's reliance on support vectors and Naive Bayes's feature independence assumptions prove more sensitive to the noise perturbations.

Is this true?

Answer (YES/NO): NO